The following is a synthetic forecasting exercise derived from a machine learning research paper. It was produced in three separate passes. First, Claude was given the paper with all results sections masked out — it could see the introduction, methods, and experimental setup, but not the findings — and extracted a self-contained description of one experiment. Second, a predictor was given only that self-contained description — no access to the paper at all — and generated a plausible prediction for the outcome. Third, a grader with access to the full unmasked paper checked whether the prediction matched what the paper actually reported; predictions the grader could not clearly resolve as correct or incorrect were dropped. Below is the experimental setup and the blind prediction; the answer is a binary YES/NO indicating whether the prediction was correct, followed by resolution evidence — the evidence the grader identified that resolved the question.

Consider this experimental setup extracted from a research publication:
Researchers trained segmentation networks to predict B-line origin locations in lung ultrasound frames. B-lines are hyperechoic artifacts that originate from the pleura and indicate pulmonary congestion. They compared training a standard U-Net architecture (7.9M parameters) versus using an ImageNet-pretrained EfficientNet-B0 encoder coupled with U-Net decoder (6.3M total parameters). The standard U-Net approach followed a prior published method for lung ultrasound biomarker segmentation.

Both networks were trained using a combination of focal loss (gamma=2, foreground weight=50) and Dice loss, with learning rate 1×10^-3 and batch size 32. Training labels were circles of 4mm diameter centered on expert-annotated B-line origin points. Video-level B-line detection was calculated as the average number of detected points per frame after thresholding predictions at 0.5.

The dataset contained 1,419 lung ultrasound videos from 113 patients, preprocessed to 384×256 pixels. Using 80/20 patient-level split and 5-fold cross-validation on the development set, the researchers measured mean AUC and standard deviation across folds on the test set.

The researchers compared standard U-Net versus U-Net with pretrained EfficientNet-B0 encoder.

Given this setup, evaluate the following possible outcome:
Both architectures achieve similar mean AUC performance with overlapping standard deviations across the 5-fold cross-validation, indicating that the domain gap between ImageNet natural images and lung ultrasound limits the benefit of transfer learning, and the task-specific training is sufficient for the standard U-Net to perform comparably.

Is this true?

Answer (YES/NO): YES